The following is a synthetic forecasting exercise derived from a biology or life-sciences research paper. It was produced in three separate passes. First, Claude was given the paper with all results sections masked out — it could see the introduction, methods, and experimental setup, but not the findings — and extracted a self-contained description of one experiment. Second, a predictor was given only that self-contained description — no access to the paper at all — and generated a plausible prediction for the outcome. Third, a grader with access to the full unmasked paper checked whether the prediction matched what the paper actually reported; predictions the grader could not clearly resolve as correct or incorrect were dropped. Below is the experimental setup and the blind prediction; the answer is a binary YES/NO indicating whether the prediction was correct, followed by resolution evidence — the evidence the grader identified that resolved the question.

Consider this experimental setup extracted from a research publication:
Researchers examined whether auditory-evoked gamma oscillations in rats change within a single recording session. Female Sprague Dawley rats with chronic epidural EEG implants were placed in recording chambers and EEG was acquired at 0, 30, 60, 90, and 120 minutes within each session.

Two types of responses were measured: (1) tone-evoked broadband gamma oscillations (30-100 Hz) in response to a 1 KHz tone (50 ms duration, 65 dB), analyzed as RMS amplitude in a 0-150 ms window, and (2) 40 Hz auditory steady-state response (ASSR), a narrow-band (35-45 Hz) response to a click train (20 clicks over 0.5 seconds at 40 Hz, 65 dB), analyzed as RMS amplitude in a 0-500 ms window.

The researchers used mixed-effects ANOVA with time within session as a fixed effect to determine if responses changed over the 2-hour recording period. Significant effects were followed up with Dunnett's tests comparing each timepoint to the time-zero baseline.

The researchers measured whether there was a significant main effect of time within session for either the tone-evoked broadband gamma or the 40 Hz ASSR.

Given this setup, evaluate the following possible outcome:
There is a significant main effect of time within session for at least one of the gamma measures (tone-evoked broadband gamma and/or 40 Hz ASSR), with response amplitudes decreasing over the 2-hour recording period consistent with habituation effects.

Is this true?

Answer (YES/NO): NO